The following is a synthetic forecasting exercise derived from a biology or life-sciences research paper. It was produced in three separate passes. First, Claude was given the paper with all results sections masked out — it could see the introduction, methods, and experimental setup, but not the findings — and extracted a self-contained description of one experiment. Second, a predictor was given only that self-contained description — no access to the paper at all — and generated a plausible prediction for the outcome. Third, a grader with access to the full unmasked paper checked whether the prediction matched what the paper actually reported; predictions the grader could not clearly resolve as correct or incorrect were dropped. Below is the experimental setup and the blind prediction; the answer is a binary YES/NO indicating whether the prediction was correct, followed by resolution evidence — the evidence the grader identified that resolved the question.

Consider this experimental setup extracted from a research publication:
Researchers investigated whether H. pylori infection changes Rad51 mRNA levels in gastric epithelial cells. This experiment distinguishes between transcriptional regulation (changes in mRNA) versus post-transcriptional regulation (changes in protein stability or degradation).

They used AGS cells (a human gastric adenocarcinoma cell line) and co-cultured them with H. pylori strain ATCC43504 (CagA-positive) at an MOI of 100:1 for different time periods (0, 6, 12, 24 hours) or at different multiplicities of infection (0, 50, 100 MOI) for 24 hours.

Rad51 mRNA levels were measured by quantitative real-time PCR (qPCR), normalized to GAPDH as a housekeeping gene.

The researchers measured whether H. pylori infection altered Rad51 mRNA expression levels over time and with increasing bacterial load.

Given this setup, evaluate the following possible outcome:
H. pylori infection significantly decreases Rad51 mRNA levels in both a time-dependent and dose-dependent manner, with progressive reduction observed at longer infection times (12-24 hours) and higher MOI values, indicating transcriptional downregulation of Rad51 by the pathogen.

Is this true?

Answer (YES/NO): NO